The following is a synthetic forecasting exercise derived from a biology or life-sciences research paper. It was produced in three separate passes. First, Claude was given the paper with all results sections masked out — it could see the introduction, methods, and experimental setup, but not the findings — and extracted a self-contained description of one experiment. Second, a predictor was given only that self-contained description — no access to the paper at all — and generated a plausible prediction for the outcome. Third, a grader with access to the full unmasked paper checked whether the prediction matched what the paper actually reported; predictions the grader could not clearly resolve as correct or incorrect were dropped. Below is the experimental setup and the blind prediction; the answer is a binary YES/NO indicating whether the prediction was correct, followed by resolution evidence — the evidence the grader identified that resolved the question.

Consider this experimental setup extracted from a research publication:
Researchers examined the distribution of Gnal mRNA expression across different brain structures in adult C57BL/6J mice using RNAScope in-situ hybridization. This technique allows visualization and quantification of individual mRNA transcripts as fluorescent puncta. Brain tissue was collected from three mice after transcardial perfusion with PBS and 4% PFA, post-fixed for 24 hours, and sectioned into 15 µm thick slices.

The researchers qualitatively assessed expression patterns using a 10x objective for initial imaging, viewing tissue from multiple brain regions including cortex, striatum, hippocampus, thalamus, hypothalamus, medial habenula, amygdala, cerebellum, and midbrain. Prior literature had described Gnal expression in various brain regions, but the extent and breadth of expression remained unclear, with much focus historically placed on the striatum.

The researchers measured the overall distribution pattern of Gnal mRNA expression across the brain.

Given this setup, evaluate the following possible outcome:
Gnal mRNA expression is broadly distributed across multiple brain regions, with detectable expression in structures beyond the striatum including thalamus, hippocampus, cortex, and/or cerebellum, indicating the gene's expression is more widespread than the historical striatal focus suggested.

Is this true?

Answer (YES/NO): YES